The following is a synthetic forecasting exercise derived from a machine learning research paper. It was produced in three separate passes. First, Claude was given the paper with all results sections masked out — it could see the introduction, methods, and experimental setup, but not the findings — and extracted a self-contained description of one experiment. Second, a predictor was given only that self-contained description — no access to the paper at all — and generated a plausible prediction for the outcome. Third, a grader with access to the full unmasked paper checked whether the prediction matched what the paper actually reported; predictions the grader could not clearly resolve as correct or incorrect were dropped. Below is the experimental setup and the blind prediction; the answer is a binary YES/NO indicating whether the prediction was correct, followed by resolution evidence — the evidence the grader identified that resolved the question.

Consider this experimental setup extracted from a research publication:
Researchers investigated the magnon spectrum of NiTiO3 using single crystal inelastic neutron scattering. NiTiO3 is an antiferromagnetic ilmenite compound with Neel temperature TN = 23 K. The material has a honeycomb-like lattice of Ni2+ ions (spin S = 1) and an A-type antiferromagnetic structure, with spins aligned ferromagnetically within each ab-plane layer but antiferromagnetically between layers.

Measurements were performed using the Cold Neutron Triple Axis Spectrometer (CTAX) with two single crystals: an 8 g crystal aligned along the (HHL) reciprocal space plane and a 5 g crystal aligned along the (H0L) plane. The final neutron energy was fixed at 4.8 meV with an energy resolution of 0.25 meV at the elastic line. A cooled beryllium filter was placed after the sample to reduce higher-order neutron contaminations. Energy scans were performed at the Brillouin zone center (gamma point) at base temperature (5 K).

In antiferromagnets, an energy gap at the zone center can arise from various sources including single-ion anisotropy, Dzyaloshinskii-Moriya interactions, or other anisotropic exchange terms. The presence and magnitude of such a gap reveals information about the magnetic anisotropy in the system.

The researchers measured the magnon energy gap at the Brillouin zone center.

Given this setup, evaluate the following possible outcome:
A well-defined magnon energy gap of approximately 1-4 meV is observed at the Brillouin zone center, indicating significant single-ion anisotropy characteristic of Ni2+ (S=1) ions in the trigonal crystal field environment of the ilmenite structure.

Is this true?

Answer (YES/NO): NO